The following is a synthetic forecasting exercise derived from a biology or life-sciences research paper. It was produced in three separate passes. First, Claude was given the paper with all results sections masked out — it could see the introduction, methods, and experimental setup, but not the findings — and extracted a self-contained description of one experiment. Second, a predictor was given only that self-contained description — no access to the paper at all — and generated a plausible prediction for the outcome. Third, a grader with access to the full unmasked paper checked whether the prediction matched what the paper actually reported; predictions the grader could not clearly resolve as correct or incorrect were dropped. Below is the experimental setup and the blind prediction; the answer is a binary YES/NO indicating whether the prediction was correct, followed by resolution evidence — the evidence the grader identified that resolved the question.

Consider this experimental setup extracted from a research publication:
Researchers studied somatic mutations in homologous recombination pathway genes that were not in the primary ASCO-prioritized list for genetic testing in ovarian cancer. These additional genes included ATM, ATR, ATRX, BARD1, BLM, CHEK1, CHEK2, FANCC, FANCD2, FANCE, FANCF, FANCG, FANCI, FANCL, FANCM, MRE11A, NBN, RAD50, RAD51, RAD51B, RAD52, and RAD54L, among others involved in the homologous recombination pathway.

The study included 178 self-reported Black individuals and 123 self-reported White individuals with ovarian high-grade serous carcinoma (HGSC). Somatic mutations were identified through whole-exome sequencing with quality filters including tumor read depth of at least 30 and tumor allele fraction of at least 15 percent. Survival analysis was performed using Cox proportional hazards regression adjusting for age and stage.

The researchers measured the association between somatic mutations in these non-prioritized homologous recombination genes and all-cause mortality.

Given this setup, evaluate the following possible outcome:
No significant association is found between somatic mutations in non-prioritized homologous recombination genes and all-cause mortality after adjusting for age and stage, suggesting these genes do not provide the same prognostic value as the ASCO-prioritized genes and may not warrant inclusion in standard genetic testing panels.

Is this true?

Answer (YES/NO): NO